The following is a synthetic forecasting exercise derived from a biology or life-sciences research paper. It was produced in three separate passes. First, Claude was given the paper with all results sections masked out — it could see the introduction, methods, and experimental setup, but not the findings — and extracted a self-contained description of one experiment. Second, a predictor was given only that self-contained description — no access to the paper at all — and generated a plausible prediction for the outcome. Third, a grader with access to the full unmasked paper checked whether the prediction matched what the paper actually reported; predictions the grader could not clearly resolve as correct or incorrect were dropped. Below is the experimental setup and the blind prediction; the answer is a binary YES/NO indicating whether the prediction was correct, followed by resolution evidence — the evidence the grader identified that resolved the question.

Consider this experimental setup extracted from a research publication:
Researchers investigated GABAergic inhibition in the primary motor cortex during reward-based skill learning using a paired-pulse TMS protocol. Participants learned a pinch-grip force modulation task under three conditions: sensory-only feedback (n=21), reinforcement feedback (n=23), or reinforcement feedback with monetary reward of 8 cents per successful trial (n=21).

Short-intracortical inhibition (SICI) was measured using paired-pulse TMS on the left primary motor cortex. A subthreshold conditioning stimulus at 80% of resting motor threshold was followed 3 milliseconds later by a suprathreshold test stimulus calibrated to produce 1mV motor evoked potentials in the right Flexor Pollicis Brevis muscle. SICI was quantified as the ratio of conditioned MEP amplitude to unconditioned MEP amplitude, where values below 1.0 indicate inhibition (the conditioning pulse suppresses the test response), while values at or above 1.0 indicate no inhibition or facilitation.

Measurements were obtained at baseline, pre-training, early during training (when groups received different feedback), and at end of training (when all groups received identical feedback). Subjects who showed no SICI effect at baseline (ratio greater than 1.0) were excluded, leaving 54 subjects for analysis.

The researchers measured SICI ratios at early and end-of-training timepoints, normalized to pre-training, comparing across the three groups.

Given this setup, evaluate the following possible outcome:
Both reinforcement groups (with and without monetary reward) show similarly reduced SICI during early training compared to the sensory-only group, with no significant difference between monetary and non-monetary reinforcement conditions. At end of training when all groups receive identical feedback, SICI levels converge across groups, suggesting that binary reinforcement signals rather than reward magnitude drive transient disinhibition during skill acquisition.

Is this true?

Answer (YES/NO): NO